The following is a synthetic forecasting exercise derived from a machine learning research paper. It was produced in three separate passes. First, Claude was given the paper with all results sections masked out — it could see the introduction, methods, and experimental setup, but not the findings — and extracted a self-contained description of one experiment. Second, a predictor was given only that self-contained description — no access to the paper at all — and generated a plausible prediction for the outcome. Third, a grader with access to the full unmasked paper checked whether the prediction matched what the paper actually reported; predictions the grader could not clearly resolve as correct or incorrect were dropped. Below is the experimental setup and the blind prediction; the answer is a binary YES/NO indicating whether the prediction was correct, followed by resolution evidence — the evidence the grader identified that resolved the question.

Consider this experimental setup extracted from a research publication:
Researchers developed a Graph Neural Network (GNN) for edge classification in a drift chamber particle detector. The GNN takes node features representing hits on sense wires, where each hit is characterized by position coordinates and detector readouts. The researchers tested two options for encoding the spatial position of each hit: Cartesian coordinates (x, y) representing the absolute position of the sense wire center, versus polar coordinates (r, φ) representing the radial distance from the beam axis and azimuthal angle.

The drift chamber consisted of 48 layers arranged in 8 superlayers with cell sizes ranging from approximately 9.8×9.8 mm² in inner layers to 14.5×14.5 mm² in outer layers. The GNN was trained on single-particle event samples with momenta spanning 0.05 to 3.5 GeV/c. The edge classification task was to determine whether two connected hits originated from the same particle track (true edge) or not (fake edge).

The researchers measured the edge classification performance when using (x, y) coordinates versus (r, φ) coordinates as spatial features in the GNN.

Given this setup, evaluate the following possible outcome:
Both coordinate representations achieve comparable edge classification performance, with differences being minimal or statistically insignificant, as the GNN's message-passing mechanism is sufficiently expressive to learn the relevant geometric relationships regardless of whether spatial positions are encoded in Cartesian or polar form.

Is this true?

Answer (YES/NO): NO